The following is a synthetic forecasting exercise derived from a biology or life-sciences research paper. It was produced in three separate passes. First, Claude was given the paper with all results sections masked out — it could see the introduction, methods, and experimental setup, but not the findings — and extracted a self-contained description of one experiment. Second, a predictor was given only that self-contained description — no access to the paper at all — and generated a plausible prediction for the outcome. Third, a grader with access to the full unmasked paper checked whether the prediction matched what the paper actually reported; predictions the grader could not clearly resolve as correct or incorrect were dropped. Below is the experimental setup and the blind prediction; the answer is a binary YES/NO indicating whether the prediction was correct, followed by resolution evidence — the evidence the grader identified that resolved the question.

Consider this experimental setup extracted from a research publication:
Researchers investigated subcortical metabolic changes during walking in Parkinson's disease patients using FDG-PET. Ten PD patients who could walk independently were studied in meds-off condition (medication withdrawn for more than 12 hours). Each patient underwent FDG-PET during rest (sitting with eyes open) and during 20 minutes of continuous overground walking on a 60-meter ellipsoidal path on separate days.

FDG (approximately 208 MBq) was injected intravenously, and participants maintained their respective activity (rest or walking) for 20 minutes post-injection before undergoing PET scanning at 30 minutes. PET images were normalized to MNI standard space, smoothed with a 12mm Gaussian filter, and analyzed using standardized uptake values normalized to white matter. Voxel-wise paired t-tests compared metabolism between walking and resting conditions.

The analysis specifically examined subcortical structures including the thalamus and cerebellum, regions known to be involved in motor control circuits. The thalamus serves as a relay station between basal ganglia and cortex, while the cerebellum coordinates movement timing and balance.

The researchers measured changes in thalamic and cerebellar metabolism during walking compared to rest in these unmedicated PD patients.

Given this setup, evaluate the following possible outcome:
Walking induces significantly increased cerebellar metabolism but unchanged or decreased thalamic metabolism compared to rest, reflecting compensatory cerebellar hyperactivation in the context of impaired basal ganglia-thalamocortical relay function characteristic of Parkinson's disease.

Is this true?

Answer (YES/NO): NO